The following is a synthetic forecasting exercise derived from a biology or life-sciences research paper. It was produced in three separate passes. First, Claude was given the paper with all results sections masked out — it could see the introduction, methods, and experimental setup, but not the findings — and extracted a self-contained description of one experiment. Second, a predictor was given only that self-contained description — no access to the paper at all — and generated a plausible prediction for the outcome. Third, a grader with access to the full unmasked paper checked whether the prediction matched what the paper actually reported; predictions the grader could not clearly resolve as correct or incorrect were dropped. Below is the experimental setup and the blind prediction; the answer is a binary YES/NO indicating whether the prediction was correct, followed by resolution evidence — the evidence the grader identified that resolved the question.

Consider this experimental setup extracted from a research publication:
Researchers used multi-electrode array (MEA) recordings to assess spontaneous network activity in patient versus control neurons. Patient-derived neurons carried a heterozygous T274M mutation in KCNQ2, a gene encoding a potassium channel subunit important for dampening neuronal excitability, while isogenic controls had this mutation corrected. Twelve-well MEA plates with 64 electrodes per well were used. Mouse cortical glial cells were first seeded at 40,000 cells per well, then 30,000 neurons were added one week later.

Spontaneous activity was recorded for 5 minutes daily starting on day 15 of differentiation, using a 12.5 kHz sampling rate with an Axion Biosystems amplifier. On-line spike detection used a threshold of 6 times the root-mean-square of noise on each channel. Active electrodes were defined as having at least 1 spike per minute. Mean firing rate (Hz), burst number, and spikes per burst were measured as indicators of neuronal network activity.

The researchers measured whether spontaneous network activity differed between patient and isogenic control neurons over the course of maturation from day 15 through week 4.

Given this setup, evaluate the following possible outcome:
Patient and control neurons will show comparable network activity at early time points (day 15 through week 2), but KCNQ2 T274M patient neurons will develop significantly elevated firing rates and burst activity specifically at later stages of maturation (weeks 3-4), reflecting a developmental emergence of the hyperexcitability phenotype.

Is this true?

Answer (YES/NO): YES